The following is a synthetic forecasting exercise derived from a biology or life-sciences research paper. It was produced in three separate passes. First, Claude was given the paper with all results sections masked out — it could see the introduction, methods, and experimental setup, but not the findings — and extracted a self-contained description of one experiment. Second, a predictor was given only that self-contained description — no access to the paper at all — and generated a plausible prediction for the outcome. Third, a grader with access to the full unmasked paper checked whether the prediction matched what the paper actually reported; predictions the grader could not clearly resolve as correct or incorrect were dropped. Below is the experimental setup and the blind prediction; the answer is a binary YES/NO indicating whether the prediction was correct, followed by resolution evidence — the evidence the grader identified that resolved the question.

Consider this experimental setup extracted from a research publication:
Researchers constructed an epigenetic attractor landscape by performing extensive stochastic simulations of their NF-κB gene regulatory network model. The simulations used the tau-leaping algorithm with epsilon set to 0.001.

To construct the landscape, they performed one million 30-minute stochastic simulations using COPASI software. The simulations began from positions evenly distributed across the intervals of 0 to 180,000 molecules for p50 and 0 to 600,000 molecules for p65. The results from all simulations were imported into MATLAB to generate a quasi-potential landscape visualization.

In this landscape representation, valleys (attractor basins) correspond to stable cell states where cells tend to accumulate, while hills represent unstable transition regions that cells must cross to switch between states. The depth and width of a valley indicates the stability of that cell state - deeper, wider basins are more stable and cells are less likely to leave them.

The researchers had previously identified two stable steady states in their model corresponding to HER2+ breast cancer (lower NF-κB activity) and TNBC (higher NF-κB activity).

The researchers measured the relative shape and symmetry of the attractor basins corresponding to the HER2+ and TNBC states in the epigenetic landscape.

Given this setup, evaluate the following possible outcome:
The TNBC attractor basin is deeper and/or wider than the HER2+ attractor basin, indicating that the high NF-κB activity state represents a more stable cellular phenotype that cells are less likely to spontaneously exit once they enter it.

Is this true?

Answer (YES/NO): YES